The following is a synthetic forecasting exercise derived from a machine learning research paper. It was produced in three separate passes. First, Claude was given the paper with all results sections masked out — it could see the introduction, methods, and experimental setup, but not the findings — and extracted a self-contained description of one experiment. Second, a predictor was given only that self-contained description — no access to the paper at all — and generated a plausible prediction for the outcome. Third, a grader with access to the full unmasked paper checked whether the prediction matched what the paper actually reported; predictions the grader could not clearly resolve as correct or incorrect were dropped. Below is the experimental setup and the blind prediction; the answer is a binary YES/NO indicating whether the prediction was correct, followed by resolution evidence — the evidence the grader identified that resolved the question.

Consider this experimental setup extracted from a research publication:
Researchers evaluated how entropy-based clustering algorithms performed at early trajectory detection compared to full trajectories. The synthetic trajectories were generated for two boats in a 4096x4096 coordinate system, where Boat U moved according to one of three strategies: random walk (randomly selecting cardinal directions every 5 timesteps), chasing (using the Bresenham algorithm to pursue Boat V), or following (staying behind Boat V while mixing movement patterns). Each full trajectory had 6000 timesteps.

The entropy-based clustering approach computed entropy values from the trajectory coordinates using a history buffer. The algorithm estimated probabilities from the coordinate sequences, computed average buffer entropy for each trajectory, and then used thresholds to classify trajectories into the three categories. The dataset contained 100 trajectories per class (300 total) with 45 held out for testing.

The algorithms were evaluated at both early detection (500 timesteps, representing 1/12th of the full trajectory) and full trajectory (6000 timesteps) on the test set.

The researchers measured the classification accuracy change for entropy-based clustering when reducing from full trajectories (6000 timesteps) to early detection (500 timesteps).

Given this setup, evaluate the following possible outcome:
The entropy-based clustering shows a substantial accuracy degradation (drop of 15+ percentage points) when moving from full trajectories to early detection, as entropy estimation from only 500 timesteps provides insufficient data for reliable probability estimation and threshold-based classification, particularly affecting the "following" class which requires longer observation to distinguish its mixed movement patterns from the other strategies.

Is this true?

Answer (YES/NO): YES